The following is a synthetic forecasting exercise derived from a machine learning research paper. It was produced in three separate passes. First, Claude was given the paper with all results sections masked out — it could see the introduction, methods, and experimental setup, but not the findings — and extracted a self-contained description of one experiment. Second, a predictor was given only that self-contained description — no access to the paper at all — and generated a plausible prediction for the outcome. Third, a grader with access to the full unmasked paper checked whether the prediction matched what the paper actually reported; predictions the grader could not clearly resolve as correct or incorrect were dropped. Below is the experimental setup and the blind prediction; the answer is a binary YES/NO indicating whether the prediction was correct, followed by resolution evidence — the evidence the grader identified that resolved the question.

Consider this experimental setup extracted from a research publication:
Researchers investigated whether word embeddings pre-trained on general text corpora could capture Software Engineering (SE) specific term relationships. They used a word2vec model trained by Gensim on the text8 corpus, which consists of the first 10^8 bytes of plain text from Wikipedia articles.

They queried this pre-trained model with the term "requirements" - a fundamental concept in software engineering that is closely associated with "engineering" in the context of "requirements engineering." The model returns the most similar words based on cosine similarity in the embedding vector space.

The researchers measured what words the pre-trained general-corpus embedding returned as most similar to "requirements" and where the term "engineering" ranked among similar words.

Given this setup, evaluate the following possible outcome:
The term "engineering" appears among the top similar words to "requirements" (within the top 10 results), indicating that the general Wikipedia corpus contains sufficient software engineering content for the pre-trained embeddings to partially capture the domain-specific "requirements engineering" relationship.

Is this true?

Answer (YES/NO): NO